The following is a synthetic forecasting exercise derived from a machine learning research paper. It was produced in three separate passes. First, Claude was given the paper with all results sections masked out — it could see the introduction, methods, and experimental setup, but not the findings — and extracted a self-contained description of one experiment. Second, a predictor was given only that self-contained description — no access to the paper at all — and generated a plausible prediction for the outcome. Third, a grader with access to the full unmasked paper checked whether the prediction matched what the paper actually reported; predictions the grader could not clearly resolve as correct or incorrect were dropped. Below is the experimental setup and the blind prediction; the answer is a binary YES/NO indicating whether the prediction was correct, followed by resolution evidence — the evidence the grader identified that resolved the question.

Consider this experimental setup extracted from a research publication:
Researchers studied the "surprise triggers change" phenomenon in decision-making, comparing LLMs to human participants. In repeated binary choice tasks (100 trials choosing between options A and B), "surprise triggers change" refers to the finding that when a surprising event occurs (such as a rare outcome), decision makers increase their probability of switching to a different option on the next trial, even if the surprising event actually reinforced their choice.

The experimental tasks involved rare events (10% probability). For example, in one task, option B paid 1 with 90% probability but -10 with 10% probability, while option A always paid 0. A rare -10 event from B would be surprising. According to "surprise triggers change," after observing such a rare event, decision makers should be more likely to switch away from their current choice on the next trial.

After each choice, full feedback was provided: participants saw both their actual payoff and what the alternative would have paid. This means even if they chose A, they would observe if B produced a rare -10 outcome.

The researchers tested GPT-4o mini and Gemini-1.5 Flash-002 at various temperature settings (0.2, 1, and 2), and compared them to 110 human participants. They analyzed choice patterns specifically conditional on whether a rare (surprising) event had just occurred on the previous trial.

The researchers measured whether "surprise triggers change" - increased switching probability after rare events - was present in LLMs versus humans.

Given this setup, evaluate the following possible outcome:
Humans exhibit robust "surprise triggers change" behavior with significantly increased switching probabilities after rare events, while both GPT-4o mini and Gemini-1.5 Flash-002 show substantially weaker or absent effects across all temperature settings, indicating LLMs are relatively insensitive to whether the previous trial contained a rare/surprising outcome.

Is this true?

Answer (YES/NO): YES